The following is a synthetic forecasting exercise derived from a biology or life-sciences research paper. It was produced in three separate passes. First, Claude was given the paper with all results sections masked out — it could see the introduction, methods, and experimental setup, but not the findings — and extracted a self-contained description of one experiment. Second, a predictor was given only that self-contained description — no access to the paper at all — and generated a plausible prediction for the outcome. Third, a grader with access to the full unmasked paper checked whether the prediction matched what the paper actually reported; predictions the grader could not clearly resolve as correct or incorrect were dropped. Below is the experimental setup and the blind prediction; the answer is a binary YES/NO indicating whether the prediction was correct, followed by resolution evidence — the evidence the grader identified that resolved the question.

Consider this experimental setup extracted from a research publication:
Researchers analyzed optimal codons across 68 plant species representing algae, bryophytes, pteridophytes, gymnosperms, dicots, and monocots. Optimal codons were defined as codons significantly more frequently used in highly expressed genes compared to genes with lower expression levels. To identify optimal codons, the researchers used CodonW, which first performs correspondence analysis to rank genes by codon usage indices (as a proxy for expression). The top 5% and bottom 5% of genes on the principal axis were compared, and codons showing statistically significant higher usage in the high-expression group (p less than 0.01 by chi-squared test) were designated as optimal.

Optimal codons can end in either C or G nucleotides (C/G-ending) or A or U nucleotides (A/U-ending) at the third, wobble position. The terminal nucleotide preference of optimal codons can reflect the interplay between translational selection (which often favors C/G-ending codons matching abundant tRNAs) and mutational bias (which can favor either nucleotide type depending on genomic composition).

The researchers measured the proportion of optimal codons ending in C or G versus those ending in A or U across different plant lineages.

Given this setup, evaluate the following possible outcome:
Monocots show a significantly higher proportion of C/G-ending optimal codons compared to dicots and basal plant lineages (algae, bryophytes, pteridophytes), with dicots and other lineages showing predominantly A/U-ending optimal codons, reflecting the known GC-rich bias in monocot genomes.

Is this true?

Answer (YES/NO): NO